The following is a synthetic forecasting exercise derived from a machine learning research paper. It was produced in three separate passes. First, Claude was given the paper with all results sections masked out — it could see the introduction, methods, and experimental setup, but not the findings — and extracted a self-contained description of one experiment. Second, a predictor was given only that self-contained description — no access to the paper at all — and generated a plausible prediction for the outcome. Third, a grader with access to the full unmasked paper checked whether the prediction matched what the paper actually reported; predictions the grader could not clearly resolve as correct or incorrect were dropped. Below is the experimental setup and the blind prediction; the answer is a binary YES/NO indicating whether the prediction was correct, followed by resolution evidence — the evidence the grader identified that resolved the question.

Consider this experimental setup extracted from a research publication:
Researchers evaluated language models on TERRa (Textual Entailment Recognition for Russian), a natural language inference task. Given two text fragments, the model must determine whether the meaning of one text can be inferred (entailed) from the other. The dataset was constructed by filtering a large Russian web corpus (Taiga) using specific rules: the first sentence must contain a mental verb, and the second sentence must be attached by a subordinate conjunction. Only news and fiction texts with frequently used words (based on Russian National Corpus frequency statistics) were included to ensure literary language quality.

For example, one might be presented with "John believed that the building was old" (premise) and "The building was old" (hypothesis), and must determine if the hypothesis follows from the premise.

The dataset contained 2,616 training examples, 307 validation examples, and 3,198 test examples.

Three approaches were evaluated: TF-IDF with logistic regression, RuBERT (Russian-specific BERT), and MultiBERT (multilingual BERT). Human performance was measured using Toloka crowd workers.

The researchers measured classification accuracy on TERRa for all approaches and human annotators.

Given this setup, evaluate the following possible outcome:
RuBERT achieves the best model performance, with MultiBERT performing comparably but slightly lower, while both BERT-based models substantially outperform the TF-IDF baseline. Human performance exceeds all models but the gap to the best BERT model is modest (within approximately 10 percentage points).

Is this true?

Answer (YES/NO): NO